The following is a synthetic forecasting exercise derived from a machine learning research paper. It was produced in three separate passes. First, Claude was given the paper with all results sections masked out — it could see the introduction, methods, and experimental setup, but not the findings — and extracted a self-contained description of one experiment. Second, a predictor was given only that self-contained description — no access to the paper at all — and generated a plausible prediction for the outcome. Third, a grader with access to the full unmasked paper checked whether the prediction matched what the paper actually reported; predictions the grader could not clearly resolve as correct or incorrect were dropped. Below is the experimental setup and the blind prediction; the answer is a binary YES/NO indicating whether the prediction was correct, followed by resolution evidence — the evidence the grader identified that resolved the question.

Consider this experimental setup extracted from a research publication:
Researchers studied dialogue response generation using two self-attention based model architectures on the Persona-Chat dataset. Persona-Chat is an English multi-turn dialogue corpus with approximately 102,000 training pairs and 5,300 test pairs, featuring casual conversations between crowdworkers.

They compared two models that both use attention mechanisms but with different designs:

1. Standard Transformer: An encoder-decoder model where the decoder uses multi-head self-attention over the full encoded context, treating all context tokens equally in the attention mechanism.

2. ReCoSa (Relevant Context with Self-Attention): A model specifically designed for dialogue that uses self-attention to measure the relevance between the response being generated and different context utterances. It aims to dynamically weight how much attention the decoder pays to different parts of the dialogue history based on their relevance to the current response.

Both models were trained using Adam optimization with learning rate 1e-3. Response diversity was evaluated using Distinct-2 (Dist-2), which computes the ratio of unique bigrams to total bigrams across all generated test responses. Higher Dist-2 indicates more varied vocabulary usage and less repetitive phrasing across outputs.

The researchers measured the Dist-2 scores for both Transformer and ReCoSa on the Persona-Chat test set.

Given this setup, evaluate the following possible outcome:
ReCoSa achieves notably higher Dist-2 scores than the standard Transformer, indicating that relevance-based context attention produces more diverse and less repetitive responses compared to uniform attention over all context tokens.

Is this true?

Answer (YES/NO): NO